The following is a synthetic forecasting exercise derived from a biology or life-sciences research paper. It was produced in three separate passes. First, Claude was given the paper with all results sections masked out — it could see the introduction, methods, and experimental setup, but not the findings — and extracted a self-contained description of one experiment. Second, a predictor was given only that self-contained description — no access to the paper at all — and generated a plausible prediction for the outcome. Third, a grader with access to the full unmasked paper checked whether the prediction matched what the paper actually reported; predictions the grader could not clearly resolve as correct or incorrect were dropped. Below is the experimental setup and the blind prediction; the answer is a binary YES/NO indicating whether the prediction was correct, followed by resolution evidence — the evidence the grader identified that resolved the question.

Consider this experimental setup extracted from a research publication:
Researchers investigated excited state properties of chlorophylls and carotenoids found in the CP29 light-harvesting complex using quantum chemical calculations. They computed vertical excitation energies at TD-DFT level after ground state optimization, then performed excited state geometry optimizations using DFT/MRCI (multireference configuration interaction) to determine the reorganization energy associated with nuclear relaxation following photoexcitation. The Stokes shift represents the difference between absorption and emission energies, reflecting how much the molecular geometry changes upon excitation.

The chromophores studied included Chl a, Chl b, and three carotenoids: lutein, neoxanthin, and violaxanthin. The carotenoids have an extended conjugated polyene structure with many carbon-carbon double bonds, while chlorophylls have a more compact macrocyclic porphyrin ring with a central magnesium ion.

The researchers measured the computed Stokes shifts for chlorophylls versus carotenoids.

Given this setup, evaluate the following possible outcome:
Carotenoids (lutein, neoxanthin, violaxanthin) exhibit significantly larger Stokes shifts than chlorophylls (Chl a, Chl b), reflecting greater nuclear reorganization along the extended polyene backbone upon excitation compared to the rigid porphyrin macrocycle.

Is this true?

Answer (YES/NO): YES